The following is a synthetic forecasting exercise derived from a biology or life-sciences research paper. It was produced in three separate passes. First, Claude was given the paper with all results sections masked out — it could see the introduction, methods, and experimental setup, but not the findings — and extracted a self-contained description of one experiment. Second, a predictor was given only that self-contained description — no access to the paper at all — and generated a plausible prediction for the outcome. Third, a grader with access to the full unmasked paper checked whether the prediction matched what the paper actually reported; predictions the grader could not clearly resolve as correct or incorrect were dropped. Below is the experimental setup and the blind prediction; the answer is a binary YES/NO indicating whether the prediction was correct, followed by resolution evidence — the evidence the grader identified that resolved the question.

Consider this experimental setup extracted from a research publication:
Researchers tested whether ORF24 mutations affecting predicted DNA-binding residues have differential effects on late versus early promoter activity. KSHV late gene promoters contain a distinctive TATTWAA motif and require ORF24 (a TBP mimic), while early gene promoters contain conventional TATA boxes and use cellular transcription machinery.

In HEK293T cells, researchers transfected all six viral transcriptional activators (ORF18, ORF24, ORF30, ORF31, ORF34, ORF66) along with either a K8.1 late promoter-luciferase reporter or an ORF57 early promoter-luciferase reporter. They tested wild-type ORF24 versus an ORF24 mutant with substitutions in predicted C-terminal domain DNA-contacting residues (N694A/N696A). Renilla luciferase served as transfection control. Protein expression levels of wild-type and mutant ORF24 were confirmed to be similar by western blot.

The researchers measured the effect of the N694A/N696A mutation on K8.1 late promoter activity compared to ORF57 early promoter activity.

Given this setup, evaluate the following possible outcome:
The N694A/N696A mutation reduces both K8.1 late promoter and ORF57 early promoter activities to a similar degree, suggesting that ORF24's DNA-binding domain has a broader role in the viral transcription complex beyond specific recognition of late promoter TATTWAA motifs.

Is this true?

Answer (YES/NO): NO